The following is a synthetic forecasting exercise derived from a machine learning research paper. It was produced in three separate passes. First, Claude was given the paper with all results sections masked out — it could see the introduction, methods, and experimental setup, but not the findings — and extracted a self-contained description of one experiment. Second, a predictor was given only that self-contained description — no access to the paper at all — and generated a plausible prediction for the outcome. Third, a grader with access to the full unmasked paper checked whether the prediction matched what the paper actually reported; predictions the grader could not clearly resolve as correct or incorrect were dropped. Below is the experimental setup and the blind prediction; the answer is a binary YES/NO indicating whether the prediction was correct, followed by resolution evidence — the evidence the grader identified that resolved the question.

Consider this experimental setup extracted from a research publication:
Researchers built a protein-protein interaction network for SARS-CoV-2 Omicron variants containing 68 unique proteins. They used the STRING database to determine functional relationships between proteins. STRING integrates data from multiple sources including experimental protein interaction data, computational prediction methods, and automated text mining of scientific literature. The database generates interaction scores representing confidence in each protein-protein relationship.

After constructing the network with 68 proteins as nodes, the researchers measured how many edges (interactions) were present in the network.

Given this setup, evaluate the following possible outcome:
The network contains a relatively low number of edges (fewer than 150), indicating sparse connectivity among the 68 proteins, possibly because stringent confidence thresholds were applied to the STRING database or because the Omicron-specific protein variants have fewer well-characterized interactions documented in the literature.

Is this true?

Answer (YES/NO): YES